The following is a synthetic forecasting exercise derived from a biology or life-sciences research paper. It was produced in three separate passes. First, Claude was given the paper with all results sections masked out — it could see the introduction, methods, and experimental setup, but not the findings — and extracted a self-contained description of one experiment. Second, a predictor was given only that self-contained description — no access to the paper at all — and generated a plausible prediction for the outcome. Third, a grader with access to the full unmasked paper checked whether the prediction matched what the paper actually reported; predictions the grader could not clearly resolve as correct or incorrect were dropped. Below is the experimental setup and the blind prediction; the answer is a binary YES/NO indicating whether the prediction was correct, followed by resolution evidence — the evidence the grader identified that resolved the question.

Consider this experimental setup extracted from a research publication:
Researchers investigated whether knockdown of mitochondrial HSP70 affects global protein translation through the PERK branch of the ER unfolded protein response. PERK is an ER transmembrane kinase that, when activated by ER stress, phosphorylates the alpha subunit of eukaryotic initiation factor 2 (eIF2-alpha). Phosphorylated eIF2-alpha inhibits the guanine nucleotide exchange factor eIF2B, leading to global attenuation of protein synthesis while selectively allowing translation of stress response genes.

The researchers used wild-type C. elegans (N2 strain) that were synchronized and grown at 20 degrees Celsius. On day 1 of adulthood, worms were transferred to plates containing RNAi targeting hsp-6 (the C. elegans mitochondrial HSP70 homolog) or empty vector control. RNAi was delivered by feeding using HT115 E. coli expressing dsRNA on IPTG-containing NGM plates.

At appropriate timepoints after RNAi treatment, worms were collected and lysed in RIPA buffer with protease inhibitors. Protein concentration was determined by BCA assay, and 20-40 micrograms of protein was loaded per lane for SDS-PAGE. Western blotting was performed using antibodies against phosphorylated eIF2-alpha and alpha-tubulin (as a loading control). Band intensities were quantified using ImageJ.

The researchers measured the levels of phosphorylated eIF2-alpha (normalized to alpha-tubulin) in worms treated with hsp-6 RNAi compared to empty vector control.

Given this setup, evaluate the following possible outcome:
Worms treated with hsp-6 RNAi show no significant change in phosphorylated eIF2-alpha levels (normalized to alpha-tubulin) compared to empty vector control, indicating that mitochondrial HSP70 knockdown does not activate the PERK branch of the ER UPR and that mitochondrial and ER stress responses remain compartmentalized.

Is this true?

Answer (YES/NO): NO